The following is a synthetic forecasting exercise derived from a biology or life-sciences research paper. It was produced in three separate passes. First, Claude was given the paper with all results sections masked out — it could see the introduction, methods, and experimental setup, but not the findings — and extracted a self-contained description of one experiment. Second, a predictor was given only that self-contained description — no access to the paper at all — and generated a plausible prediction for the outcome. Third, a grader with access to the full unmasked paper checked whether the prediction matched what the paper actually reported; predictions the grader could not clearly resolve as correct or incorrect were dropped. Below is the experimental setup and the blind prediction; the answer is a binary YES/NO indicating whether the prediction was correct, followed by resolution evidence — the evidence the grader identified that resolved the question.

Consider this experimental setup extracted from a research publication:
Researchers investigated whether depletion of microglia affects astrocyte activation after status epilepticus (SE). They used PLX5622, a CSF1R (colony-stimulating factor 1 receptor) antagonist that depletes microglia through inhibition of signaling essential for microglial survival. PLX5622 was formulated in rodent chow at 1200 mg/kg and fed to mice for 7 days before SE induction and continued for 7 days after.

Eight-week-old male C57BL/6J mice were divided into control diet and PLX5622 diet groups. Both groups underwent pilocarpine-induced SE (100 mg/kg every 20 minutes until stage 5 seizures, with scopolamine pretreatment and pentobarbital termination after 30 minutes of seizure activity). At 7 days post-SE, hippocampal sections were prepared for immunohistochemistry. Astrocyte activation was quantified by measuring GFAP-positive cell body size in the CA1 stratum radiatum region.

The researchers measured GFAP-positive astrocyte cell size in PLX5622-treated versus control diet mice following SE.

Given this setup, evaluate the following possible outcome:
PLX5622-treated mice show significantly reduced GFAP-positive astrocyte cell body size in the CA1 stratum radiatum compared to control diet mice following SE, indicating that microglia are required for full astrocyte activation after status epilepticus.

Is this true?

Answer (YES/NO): YES